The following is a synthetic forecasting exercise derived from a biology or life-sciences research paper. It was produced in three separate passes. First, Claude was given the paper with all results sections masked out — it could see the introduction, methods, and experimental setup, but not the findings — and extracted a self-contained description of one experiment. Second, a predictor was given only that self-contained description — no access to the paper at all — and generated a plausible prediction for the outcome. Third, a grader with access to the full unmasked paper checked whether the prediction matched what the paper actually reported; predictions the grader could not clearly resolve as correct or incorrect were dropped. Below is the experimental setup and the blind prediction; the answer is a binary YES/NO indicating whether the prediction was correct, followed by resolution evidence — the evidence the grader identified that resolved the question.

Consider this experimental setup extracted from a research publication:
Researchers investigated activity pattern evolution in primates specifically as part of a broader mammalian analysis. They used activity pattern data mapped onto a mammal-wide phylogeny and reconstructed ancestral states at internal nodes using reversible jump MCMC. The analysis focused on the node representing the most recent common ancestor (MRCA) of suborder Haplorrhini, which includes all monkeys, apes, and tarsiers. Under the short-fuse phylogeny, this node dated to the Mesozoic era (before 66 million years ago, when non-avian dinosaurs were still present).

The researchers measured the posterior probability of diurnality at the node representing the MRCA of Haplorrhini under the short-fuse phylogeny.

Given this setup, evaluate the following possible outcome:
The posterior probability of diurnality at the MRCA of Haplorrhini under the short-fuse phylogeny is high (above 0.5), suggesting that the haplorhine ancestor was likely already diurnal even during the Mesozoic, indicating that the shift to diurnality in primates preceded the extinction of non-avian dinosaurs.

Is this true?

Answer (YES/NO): NO